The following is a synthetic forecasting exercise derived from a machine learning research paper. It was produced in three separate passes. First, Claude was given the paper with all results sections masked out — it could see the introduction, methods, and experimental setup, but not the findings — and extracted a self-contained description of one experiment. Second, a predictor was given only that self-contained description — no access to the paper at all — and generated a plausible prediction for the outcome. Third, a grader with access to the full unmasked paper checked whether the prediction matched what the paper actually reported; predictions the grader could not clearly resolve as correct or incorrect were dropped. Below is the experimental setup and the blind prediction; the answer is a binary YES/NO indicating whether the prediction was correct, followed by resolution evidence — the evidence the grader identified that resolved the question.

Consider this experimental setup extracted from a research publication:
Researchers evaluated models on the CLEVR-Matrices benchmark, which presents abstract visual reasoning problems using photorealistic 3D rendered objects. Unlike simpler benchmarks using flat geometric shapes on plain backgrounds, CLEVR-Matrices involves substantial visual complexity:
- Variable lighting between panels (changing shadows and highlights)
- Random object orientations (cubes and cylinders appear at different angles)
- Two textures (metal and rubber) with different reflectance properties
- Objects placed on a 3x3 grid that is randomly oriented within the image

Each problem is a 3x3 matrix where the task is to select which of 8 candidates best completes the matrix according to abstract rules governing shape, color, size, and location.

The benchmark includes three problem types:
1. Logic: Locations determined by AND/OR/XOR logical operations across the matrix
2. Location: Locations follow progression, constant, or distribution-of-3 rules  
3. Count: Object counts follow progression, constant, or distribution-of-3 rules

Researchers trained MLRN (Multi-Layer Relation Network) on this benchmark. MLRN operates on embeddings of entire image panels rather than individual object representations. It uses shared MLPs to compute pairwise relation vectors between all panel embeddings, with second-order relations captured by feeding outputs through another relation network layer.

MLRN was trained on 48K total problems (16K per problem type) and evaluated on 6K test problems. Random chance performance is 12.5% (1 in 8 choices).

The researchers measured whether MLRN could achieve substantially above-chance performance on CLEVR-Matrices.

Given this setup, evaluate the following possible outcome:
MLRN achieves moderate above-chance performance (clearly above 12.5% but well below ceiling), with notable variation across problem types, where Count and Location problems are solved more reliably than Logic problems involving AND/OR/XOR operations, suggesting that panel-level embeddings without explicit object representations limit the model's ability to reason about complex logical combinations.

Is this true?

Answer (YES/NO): NO